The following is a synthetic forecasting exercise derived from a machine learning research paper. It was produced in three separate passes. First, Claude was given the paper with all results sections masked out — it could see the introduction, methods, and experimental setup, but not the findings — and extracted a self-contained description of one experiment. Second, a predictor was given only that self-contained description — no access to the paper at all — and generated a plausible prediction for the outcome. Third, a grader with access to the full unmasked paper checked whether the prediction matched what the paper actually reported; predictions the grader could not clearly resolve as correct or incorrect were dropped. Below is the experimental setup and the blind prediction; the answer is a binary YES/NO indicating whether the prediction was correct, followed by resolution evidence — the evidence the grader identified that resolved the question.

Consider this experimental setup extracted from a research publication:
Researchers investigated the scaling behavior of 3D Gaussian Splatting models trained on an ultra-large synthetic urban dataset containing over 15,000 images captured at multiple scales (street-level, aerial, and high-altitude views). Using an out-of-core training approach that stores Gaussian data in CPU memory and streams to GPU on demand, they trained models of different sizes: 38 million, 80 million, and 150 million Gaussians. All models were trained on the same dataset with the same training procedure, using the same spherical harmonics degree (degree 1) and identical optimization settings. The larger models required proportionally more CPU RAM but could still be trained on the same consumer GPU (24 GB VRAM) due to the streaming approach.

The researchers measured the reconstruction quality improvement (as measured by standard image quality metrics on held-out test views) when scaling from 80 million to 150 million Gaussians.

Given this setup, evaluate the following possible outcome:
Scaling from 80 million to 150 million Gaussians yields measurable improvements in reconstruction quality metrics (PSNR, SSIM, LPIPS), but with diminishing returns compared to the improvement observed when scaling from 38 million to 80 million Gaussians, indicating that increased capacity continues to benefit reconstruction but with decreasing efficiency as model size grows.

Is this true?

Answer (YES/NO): NO